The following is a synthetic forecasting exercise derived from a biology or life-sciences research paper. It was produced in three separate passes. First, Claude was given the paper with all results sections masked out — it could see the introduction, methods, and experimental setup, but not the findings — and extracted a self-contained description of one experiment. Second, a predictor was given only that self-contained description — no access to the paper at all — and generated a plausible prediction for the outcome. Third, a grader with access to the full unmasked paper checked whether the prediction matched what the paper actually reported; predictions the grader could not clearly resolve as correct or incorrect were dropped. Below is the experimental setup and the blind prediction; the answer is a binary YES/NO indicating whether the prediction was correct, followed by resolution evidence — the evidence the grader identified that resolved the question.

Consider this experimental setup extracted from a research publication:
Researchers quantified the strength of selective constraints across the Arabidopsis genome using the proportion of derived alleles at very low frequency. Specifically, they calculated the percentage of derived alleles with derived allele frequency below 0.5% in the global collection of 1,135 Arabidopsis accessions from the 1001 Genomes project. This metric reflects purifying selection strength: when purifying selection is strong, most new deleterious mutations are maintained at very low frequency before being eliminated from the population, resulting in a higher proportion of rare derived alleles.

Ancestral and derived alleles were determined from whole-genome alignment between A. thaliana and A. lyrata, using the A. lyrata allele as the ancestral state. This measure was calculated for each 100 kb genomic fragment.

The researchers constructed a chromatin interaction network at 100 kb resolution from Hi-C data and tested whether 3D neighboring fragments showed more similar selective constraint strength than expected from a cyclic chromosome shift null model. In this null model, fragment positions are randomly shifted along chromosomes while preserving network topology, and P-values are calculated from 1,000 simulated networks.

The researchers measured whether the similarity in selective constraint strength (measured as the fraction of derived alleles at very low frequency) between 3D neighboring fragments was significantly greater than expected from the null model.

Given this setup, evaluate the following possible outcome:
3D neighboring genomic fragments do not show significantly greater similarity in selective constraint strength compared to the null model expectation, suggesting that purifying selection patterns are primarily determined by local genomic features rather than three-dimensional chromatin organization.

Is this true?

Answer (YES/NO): NO